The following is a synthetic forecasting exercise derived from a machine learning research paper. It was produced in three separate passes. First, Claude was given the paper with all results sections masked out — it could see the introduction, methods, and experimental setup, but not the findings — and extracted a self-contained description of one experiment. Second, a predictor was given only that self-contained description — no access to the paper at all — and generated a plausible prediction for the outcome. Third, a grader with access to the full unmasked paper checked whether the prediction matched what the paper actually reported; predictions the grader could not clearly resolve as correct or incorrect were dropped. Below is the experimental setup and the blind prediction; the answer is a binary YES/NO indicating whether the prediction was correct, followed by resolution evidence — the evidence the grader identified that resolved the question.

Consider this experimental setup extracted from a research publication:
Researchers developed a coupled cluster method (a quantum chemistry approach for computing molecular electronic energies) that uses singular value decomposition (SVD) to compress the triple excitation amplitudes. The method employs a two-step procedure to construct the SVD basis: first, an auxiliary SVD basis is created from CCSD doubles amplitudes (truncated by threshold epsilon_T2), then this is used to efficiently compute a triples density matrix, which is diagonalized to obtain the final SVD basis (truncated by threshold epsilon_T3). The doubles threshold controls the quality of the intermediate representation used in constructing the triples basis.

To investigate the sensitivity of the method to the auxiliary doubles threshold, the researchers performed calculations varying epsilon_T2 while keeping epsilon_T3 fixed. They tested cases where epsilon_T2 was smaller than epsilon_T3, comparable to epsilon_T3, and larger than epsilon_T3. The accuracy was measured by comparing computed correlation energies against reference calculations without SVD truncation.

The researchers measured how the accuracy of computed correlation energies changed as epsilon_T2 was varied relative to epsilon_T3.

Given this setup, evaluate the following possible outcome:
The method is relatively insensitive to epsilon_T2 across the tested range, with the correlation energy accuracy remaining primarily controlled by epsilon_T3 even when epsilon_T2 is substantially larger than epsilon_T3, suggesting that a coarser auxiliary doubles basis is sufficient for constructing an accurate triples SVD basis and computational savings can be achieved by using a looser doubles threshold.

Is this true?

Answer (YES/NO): NO